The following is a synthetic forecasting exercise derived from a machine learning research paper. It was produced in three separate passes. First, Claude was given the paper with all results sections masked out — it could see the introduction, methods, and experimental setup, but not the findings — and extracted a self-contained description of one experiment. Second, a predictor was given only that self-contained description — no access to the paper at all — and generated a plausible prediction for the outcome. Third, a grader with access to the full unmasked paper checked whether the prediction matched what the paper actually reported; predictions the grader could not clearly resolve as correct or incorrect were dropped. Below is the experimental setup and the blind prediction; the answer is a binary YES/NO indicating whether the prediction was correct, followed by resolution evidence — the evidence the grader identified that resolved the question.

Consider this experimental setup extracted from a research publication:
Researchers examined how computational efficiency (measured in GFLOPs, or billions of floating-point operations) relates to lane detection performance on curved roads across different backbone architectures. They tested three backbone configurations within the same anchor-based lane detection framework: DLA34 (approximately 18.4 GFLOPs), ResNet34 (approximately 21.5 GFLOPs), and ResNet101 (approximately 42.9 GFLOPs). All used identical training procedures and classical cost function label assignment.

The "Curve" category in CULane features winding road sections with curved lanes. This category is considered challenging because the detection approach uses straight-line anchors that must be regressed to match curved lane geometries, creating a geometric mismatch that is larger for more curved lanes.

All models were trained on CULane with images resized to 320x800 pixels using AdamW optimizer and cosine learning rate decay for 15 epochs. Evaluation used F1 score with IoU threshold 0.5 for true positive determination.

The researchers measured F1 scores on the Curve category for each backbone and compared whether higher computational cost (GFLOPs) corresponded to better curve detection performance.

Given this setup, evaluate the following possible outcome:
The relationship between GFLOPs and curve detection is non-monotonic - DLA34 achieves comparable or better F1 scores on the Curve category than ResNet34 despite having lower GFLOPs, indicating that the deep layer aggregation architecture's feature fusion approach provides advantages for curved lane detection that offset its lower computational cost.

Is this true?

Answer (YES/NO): YES